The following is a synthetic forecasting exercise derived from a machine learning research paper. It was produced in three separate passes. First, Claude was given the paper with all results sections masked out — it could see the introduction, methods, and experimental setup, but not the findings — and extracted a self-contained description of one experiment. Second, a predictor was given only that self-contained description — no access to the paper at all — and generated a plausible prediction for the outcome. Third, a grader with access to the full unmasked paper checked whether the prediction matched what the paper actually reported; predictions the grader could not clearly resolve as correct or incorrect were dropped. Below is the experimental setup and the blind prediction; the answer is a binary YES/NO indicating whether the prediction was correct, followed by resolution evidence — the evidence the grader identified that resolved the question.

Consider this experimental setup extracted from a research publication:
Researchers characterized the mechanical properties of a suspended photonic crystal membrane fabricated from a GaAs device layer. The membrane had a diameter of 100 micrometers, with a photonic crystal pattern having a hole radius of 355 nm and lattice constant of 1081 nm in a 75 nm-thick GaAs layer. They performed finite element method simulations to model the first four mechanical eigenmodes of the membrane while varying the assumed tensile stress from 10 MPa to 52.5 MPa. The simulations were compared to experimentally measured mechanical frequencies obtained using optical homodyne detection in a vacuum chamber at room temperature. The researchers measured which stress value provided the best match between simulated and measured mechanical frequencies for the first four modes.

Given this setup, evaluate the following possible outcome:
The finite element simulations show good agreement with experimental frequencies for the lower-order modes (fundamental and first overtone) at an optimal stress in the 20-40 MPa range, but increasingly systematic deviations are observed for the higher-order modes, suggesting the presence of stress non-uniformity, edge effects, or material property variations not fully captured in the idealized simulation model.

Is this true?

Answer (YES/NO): NO